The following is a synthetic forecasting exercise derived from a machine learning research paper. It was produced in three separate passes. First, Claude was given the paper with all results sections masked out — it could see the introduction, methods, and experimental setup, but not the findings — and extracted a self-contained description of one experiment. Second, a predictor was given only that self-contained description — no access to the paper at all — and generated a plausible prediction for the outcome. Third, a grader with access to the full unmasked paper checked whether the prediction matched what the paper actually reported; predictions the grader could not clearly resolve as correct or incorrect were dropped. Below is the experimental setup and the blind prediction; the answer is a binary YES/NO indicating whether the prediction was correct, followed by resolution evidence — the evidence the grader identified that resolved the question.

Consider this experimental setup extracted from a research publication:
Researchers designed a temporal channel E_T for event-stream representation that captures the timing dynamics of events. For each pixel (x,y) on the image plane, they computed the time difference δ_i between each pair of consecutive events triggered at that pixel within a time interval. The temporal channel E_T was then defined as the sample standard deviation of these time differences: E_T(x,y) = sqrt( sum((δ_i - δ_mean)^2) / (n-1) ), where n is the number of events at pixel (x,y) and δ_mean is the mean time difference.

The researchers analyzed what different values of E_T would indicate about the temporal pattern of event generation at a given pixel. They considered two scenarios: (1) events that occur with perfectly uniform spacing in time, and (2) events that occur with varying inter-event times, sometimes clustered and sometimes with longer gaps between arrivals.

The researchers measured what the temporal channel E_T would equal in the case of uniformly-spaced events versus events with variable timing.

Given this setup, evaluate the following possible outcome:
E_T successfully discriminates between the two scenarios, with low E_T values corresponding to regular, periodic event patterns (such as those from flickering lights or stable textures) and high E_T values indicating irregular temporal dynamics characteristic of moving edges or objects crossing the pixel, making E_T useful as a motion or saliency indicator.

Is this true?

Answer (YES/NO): NO